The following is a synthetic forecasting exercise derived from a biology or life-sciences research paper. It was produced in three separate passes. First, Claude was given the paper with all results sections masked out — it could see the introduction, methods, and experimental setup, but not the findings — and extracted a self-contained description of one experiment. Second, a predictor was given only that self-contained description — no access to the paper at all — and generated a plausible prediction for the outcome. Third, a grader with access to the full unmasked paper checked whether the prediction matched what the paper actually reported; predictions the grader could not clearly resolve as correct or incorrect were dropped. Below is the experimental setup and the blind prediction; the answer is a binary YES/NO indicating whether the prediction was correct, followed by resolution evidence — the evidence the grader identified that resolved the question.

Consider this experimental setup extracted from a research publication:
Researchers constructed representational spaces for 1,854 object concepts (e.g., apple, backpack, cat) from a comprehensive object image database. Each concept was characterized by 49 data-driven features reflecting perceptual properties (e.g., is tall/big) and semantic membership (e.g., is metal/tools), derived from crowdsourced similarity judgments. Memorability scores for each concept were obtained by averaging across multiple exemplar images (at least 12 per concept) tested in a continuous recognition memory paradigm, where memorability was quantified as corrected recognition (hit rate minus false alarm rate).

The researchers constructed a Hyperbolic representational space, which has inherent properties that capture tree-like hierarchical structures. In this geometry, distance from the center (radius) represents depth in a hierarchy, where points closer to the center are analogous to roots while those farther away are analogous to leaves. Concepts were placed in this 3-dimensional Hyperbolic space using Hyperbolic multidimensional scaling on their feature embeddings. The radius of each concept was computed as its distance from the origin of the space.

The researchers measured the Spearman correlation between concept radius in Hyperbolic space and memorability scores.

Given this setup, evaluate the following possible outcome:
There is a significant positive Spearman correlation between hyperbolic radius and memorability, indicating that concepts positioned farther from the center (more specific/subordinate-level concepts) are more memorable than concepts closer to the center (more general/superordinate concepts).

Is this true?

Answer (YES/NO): NO